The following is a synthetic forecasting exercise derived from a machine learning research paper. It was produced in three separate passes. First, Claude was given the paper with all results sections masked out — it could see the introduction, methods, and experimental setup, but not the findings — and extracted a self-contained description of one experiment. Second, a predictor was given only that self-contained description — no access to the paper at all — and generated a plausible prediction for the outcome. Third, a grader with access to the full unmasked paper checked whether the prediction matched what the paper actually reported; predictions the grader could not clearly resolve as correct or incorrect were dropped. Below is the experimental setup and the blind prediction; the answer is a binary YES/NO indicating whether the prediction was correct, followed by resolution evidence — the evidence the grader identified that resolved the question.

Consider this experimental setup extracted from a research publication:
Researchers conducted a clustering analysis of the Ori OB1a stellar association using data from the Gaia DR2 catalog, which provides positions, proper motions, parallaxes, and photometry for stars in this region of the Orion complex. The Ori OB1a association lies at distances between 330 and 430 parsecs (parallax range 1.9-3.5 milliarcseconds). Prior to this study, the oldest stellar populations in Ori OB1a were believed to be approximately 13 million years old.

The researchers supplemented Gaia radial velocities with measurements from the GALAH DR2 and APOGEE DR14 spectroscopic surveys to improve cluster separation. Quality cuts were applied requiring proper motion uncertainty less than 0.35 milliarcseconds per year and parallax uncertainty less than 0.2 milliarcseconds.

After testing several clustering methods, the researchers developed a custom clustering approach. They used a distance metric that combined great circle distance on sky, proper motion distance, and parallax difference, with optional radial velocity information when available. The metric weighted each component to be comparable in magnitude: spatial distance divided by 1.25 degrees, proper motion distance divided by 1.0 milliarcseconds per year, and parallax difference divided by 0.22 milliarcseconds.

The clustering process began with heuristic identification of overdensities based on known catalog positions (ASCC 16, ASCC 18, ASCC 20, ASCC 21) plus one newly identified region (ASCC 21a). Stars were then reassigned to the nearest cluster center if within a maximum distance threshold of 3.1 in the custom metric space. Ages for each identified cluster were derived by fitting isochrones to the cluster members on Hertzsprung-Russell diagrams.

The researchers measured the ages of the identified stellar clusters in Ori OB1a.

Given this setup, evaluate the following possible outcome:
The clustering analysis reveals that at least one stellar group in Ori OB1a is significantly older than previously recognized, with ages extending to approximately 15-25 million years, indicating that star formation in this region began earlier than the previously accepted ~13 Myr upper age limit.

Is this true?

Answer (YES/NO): YES